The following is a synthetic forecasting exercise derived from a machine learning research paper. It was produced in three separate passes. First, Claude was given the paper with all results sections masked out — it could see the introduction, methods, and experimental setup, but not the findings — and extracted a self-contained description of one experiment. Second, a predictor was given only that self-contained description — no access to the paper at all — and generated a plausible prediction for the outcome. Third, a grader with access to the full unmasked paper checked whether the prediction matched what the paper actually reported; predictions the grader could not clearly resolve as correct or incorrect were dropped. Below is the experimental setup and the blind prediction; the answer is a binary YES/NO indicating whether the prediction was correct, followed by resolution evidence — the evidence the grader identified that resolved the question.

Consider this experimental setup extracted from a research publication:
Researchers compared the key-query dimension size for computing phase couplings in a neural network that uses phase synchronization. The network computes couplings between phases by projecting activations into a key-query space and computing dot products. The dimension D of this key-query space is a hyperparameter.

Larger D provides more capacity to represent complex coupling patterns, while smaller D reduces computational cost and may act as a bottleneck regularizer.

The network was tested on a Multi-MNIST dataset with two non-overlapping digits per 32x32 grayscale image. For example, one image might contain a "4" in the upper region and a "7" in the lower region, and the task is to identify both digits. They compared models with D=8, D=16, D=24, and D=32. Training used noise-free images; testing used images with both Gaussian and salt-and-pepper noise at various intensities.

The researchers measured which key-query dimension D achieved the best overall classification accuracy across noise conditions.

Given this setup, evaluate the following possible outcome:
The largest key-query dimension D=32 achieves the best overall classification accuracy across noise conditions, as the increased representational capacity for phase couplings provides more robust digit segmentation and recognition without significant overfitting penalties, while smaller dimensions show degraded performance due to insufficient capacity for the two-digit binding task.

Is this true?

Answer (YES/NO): YES